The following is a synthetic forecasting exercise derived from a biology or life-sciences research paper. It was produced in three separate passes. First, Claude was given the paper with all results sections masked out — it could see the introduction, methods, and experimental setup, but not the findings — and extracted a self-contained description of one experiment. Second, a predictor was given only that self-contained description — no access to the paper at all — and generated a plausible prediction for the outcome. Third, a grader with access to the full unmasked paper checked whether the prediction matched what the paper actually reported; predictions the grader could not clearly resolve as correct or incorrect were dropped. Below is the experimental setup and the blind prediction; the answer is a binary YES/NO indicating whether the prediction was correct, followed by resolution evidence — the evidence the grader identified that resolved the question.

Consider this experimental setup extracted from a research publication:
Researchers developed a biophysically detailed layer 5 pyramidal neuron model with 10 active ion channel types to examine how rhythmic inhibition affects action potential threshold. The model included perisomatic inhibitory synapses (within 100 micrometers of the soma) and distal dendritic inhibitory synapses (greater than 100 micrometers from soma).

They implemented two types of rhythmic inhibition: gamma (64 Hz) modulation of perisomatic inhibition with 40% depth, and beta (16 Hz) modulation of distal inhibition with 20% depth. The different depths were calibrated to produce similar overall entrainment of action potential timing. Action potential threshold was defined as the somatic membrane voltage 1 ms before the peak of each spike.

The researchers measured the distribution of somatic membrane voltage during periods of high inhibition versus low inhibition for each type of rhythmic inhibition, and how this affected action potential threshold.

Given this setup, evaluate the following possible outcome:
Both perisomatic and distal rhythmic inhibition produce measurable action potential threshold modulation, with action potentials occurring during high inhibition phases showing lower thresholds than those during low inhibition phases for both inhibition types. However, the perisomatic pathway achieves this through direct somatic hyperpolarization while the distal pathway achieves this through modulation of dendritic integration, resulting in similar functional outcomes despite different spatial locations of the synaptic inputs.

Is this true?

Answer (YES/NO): NO